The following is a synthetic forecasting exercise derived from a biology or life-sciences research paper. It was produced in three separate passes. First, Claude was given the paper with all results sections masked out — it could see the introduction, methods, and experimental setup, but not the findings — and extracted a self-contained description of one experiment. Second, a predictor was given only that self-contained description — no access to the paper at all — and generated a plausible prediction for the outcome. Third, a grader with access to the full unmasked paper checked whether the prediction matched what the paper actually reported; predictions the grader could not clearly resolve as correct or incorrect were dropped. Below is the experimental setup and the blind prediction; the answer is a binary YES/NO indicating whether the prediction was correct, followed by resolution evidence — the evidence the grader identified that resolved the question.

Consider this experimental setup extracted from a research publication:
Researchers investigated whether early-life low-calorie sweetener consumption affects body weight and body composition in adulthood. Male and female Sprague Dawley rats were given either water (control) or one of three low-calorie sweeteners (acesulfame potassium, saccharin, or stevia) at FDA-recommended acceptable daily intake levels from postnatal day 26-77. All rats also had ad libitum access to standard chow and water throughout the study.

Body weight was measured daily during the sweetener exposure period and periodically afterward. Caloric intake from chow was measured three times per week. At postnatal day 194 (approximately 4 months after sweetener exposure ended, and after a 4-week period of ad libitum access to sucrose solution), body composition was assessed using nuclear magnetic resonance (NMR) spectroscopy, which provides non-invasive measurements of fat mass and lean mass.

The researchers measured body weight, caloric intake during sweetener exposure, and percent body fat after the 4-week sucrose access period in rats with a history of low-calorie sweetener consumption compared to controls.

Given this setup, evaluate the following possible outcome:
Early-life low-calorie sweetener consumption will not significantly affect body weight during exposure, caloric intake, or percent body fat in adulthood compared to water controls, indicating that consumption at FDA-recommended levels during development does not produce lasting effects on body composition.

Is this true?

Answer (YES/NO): YES